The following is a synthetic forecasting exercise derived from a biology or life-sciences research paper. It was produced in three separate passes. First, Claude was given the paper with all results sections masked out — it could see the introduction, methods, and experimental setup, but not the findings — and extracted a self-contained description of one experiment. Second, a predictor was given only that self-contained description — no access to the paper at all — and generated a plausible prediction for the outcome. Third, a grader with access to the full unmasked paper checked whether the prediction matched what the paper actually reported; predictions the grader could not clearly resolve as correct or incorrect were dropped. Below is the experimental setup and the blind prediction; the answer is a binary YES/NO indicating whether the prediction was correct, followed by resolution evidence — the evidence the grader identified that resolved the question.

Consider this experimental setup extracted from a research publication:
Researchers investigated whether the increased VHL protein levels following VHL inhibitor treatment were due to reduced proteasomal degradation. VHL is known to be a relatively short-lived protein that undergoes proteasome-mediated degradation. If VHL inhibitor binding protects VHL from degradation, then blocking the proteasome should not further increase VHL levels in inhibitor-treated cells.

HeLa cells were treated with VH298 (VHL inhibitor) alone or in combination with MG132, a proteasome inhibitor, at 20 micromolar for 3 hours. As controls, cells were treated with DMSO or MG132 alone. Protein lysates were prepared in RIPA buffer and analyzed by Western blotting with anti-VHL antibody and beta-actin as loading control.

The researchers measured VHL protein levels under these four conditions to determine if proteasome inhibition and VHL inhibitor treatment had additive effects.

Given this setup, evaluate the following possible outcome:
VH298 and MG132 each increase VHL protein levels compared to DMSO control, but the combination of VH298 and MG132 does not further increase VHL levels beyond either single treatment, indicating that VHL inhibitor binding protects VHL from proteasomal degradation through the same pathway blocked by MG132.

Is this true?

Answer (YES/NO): NO